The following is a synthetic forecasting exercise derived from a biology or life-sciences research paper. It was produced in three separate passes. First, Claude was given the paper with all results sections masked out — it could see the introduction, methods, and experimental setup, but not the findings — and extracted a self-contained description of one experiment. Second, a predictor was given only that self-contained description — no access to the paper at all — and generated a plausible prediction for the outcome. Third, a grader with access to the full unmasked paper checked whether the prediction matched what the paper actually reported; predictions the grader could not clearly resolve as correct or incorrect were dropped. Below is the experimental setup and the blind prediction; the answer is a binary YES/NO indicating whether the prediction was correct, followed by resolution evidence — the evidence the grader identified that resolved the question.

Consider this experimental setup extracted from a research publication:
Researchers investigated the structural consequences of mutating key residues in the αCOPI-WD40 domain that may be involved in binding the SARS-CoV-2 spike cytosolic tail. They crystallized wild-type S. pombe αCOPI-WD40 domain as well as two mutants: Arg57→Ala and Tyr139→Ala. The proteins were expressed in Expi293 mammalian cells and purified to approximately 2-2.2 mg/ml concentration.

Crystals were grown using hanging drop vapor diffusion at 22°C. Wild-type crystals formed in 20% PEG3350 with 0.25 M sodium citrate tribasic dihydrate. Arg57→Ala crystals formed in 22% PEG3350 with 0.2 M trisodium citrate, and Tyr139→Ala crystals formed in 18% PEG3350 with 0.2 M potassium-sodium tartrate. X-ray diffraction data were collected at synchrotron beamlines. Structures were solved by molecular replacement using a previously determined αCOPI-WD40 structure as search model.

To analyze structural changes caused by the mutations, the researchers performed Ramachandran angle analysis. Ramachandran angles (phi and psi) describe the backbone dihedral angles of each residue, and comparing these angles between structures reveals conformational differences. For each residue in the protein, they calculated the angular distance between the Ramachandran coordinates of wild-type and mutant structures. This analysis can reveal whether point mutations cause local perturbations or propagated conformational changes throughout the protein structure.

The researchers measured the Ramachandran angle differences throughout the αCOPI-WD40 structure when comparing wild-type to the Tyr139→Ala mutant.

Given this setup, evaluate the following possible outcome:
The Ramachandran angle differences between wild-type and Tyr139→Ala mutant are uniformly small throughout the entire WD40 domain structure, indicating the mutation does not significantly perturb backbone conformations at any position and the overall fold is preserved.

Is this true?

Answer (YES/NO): YES